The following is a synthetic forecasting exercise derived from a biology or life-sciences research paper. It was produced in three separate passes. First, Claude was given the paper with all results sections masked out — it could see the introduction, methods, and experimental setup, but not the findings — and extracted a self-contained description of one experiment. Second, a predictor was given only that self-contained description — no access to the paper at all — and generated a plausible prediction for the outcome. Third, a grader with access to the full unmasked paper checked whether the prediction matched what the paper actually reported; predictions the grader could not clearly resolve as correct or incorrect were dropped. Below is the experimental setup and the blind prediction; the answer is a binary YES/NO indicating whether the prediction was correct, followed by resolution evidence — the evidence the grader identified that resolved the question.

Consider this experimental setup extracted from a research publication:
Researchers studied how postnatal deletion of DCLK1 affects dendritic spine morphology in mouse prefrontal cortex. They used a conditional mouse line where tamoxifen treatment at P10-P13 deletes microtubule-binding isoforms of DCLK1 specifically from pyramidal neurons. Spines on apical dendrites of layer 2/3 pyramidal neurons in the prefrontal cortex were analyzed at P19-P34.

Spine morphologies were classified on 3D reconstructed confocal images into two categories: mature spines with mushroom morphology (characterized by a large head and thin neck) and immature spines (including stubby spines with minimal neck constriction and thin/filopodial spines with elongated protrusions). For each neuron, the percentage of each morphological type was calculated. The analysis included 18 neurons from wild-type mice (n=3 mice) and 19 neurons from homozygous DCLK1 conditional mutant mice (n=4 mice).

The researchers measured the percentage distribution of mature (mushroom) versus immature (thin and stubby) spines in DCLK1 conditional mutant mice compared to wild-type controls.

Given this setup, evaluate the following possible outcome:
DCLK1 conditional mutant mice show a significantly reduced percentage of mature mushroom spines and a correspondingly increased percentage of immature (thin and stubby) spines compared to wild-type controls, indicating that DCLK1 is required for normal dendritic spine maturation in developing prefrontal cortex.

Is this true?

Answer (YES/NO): YES